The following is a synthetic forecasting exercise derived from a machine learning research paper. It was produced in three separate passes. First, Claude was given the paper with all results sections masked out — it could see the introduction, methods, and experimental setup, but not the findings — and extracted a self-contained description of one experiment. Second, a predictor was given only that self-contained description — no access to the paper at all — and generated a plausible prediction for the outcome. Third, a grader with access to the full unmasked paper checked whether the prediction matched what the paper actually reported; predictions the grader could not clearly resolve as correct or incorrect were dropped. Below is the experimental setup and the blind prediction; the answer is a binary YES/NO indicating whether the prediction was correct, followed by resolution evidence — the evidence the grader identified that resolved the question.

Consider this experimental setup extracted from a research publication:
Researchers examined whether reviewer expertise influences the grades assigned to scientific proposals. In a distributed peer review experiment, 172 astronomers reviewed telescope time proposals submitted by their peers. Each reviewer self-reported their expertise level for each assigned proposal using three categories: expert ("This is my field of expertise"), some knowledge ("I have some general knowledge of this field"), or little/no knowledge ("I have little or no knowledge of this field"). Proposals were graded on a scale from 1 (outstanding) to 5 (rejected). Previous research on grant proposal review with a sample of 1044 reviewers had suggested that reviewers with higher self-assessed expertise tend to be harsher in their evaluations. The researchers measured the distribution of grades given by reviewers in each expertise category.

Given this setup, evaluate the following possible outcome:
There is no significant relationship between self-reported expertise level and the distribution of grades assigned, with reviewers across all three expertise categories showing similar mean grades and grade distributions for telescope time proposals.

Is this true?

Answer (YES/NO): YES